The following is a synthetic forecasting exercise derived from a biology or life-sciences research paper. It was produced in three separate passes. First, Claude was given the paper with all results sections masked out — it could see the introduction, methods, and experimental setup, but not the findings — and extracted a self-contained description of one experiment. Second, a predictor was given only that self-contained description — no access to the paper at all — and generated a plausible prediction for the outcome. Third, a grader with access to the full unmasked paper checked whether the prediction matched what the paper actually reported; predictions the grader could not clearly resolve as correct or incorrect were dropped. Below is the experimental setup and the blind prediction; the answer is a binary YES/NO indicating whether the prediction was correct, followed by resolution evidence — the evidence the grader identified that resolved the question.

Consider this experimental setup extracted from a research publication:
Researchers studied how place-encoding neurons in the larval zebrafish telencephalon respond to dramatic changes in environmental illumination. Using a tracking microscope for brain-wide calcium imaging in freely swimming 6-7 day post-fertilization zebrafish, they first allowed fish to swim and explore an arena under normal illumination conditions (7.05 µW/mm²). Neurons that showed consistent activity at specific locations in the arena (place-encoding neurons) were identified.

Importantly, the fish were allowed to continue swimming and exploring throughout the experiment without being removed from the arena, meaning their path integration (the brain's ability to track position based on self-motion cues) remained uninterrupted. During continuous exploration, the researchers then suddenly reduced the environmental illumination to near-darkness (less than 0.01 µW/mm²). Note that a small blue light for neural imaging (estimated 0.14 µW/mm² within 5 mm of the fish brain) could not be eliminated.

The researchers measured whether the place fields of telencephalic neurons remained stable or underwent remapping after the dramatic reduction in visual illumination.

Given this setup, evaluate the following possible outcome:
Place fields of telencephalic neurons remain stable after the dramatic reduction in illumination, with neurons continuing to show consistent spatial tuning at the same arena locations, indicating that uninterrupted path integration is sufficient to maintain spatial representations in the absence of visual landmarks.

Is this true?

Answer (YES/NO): YES